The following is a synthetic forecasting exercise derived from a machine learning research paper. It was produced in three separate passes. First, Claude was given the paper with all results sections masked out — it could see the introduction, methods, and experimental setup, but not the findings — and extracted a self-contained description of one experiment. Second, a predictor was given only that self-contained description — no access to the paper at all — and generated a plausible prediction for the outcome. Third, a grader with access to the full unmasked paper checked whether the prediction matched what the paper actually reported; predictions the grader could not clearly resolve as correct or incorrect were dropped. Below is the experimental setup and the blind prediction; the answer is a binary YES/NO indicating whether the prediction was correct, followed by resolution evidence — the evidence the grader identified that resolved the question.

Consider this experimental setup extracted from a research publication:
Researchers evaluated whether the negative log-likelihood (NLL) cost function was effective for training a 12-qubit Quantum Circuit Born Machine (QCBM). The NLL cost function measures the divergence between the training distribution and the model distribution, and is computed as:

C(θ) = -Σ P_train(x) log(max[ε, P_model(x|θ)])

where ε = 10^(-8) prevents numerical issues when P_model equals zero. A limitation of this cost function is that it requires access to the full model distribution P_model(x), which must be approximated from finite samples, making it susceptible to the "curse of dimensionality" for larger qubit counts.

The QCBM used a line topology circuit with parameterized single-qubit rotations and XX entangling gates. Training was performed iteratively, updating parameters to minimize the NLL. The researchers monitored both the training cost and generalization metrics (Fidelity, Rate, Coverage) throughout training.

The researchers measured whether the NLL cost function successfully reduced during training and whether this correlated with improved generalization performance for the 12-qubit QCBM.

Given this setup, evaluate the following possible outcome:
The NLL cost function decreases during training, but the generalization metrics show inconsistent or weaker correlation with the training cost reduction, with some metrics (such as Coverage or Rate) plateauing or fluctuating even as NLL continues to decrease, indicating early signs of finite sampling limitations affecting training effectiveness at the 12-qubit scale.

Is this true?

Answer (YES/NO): NO